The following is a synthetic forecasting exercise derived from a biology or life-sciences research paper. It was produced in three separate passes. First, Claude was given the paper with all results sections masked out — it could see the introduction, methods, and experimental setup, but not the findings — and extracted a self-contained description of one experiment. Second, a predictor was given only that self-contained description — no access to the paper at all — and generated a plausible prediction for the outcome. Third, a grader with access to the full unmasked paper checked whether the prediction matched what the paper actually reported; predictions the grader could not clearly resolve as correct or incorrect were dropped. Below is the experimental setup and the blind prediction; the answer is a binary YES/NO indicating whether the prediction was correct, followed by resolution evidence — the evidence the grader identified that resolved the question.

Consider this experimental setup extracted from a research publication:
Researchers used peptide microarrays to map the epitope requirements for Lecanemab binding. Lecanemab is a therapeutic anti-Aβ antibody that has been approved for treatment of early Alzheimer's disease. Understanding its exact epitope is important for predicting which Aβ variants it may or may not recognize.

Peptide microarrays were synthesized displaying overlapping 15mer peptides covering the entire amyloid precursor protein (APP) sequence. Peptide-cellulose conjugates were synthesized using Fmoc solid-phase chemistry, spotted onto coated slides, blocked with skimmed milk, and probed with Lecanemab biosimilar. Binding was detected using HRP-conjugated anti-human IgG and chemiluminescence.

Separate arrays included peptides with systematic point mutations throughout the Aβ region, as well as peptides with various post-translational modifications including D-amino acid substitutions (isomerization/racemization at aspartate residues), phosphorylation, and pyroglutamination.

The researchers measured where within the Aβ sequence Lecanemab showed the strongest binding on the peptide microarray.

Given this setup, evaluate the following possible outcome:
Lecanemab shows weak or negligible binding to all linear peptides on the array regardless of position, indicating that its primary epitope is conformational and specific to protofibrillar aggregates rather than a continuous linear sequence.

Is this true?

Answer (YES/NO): NO